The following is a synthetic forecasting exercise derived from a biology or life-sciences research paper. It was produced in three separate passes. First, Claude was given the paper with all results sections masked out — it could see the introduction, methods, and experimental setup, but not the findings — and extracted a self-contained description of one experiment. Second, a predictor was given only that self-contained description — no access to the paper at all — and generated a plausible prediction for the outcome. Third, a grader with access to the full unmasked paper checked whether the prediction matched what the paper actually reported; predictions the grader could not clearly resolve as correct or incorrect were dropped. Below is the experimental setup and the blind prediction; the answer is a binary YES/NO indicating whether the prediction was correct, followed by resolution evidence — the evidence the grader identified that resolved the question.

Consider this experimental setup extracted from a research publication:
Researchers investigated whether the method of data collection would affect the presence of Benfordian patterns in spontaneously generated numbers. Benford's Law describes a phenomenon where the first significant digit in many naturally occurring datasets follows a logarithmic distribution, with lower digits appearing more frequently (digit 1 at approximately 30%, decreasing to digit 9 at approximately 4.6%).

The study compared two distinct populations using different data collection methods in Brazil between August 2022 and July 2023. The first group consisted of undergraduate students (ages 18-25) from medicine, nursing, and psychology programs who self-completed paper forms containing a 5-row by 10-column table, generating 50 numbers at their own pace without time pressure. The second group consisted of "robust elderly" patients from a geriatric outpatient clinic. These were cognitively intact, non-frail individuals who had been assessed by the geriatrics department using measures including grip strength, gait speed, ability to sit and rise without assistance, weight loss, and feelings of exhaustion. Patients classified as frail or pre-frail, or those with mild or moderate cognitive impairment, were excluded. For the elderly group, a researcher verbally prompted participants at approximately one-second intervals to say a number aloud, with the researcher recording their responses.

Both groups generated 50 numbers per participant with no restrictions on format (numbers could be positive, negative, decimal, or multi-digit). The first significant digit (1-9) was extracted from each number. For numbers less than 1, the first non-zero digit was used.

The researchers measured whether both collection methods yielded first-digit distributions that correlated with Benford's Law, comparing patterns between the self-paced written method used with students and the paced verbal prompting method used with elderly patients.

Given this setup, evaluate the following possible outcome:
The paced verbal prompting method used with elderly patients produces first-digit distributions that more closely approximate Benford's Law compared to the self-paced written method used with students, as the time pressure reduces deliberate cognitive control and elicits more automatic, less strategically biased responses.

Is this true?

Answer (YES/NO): NO